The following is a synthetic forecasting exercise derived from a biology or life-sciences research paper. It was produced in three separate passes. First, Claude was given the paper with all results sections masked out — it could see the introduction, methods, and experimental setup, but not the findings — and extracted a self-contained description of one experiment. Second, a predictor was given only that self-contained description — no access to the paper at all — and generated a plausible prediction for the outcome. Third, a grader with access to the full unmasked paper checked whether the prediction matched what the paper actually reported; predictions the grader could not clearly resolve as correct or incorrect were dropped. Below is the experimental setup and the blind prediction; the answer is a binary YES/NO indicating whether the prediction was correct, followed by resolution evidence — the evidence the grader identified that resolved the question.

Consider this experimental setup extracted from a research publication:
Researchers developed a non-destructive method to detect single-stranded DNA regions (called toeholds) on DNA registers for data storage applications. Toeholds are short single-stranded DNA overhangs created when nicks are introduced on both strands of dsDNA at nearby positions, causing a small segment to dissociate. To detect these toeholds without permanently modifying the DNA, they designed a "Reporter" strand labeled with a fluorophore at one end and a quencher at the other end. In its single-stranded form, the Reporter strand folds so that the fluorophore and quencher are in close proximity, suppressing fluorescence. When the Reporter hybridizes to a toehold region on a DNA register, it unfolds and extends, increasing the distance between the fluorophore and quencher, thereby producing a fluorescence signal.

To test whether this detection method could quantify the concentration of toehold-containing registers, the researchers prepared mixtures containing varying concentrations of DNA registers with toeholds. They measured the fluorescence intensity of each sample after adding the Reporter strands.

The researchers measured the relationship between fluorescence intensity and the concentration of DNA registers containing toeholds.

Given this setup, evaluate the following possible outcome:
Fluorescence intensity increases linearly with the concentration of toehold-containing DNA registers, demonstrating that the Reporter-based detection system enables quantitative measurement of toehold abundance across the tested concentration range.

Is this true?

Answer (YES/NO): YES